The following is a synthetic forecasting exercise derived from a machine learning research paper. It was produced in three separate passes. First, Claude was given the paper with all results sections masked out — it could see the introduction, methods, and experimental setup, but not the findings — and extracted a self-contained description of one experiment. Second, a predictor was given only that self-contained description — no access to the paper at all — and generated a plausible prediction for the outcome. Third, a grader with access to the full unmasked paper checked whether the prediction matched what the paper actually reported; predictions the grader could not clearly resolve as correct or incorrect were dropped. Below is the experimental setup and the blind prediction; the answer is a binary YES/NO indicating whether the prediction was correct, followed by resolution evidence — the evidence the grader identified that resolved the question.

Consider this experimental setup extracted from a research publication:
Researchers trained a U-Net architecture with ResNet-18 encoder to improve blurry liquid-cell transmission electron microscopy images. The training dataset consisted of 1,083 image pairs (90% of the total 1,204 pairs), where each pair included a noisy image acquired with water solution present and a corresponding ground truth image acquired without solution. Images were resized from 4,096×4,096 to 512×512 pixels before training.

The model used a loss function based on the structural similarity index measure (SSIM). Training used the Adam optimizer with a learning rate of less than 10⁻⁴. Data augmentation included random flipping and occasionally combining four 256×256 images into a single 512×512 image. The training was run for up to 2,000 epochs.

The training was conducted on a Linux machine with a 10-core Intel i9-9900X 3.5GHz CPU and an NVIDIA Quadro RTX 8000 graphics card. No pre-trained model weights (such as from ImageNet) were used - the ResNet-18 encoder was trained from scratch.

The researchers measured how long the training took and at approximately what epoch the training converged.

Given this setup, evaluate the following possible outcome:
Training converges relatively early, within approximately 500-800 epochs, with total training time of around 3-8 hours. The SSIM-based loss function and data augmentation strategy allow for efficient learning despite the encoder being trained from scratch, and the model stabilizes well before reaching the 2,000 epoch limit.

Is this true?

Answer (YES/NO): NO